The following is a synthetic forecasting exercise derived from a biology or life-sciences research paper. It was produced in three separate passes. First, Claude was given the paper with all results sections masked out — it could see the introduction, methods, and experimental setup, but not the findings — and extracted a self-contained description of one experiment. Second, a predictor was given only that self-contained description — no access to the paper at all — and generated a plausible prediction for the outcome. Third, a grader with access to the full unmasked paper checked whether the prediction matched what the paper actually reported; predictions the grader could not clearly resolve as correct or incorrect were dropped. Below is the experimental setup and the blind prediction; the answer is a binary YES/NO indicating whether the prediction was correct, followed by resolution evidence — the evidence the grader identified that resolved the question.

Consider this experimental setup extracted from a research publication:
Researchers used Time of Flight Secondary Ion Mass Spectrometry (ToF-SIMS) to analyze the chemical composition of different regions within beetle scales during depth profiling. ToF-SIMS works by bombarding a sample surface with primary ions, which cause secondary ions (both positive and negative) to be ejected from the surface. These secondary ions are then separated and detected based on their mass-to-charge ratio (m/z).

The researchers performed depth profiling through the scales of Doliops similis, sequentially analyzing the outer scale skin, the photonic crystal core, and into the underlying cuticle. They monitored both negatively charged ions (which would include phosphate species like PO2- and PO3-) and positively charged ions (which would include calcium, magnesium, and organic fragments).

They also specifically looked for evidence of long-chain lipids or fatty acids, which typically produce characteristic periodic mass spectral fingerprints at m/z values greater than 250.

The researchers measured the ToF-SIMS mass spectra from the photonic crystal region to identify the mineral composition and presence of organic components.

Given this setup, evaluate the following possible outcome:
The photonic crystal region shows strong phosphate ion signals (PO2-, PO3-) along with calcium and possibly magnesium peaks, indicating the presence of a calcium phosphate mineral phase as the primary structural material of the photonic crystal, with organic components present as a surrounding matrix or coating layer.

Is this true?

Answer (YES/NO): YES